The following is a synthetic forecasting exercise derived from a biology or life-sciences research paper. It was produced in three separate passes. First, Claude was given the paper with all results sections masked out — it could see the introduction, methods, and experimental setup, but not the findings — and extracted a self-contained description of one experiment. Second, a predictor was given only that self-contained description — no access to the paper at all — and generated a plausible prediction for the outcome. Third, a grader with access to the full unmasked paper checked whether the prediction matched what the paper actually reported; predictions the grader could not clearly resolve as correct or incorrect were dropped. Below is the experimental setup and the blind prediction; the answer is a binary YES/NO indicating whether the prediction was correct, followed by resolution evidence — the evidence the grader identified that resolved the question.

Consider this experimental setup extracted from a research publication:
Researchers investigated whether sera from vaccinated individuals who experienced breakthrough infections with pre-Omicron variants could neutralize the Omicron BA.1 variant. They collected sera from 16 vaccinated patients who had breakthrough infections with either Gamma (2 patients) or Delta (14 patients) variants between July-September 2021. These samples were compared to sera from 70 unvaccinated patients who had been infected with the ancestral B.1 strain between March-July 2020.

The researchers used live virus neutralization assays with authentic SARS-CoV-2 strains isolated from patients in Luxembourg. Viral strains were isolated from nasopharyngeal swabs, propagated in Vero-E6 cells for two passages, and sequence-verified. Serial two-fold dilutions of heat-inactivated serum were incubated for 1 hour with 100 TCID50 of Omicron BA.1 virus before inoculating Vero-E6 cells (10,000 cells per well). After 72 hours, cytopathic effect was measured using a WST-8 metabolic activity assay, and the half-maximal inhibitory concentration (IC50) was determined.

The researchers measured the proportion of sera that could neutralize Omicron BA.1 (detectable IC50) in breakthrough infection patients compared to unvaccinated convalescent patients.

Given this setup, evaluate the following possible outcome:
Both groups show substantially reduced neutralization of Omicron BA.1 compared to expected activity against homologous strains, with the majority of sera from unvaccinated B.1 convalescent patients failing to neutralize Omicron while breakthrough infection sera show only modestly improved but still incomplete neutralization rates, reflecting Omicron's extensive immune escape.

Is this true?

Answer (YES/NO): YES